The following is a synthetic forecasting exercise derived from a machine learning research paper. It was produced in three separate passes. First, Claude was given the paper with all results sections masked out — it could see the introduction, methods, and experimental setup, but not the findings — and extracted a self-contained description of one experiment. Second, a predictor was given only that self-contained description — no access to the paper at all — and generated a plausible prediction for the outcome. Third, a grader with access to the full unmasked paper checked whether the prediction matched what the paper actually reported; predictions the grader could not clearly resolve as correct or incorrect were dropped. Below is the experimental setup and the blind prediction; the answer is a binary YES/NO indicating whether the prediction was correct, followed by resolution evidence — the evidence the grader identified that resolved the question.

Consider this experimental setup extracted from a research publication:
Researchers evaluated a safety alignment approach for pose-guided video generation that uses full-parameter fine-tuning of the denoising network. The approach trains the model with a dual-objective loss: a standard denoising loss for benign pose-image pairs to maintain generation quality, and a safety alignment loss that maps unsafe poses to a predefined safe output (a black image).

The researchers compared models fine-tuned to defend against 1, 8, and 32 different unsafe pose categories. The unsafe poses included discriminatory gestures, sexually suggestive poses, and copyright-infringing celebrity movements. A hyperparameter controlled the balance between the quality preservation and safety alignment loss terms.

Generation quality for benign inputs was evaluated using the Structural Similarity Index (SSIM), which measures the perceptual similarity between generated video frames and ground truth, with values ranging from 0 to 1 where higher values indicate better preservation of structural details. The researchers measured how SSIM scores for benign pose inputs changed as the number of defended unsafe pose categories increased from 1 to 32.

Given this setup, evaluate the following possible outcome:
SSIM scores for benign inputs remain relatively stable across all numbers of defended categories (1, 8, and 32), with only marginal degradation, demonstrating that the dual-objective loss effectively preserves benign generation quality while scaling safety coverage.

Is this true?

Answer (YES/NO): NO